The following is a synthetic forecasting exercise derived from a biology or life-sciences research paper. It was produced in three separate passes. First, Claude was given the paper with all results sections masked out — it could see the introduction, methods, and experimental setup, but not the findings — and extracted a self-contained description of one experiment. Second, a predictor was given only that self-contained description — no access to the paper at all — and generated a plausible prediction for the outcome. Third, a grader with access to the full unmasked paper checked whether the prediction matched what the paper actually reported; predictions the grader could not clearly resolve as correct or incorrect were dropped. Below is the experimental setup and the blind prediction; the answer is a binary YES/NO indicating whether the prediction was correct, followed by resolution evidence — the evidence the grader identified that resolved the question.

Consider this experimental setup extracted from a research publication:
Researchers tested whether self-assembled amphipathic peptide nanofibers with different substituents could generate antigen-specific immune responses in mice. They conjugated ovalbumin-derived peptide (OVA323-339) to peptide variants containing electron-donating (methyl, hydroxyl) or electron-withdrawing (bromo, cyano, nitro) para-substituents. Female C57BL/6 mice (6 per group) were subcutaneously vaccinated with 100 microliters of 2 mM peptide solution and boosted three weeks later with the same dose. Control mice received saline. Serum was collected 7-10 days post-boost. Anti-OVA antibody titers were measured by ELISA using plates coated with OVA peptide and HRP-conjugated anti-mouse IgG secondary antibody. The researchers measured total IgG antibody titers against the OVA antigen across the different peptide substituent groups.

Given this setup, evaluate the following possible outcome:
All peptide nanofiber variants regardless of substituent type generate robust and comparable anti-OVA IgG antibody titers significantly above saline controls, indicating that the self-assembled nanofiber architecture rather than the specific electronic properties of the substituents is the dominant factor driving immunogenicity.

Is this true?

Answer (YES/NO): NO